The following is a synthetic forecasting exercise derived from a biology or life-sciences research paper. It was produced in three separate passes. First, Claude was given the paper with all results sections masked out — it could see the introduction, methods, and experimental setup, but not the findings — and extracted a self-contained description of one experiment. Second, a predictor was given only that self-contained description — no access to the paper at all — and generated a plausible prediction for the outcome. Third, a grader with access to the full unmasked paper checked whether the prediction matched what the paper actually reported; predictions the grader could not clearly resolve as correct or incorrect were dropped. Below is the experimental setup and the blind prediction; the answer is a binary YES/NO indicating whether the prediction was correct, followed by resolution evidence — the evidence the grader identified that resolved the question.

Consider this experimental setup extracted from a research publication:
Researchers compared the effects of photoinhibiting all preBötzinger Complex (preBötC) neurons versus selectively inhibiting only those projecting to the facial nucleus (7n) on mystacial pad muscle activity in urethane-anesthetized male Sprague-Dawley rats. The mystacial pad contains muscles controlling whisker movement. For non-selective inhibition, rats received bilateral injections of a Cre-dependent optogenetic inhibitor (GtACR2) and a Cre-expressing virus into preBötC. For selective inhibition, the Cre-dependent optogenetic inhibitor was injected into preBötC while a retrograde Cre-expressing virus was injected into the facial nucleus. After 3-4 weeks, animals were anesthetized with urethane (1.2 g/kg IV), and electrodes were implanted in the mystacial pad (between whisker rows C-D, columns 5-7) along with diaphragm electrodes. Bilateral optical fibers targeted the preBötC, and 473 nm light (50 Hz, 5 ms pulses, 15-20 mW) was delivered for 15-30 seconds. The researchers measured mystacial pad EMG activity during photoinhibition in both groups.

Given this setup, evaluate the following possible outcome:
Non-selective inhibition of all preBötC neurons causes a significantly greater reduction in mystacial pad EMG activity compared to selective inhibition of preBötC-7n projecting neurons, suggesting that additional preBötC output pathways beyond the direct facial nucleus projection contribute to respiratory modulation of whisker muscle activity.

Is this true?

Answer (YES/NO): NO